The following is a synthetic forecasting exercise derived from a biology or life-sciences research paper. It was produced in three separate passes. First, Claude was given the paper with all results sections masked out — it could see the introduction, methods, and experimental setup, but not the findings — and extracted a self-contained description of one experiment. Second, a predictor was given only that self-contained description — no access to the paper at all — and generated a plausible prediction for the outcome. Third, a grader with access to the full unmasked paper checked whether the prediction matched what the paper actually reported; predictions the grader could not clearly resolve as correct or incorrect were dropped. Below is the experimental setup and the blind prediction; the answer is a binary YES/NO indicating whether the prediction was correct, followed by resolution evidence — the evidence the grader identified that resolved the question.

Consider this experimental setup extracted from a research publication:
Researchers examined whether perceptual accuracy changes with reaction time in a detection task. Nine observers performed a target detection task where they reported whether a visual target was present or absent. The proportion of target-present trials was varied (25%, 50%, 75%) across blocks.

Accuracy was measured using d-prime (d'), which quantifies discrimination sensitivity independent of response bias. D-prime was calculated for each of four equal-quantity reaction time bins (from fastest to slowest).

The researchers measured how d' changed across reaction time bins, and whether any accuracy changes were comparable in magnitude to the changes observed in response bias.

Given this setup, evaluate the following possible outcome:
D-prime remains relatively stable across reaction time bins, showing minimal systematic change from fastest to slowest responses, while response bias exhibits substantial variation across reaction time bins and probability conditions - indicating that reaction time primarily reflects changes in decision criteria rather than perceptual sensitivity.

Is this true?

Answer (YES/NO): NO